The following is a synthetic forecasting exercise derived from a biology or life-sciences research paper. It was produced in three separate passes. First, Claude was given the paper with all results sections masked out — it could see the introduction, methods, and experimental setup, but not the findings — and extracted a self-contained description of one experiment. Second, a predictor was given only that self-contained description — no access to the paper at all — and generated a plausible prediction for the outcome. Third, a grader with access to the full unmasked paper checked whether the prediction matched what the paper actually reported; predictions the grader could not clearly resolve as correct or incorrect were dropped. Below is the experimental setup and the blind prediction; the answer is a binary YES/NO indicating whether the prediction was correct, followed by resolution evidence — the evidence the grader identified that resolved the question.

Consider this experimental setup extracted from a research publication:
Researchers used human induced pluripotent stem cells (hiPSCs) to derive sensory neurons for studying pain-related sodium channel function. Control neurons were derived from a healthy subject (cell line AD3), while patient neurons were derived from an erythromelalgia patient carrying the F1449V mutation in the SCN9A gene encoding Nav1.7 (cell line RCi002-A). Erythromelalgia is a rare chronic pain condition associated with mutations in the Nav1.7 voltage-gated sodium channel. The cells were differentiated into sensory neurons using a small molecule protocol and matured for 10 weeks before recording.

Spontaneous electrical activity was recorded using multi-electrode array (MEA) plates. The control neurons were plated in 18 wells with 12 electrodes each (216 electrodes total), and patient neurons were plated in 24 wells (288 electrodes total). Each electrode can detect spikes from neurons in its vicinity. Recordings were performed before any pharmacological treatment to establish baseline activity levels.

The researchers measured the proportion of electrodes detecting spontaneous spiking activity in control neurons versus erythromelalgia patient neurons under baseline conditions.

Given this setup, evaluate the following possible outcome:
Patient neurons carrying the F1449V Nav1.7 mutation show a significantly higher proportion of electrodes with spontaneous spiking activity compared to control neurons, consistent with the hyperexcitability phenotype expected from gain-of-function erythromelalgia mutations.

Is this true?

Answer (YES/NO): YES